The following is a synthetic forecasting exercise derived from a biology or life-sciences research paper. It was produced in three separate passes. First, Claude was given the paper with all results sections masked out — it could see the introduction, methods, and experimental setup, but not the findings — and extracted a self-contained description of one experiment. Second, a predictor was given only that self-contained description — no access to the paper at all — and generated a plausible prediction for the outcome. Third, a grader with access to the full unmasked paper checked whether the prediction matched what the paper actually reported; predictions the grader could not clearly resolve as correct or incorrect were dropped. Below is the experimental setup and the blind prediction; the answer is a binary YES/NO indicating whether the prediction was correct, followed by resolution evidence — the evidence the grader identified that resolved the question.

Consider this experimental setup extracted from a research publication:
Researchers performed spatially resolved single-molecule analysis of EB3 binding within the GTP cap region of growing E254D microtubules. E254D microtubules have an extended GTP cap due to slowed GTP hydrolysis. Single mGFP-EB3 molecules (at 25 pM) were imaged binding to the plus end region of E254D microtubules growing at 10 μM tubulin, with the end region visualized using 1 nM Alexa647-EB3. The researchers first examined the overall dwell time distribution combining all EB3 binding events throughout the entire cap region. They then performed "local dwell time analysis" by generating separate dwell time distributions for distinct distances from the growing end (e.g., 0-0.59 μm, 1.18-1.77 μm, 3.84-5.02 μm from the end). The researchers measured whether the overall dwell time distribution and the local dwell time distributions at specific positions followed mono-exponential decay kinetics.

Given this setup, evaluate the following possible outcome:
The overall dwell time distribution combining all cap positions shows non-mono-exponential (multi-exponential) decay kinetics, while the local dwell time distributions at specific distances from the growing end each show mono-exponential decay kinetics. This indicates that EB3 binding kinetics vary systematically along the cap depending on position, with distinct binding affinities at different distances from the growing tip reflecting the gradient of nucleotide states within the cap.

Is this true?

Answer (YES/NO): YES